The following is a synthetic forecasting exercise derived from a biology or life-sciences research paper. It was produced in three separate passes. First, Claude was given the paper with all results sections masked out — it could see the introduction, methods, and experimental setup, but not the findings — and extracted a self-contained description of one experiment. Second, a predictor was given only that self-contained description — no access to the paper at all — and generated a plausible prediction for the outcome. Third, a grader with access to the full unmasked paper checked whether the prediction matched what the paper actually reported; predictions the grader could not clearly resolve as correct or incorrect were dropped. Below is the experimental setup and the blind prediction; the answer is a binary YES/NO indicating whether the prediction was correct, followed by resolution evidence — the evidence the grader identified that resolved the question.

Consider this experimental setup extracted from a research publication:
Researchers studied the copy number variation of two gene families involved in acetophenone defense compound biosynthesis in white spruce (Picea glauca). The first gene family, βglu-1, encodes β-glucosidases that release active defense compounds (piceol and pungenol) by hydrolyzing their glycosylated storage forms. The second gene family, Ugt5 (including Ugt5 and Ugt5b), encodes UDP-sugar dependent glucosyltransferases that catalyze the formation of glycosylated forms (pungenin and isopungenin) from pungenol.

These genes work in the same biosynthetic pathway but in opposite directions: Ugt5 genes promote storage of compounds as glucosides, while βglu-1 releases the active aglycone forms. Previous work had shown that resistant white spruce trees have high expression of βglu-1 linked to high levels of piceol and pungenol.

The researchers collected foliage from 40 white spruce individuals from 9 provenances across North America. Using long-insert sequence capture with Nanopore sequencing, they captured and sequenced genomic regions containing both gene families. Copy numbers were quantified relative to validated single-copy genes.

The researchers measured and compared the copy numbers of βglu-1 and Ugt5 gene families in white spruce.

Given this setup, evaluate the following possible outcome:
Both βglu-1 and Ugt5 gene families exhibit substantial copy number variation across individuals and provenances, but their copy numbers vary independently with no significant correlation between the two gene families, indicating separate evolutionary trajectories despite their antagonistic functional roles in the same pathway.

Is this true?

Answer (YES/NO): NO